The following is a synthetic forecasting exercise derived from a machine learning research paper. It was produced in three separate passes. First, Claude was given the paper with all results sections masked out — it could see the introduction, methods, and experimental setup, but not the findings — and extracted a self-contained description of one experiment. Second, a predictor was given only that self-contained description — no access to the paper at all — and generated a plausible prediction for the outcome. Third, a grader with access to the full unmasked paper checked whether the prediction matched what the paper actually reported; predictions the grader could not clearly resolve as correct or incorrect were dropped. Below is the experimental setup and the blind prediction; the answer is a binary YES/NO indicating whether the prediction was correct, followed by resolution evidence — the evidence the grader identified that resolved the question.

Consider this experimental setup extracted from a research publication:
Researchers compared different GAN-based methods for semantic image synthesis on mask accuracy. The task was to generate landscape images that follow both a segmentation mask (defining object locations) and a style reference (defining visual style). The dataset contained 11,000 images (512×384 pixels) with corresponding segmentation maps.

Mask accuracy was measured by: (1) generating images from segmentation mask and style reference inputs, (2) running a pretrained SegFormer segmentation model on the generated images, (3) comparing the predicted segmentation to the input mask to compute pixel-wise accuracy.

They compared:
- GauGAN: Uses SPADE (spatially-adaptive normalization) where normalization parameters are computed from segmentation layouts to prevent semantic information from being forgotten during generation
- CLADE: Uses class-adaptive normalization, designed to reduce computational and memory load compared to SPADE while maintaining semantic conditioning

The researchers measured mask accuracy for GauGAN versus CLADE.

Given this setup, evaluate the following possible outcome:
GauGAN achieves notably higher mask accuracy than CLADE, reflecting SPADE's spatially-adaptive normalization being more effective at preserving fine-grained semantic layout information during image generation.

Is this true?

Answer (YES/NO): NO